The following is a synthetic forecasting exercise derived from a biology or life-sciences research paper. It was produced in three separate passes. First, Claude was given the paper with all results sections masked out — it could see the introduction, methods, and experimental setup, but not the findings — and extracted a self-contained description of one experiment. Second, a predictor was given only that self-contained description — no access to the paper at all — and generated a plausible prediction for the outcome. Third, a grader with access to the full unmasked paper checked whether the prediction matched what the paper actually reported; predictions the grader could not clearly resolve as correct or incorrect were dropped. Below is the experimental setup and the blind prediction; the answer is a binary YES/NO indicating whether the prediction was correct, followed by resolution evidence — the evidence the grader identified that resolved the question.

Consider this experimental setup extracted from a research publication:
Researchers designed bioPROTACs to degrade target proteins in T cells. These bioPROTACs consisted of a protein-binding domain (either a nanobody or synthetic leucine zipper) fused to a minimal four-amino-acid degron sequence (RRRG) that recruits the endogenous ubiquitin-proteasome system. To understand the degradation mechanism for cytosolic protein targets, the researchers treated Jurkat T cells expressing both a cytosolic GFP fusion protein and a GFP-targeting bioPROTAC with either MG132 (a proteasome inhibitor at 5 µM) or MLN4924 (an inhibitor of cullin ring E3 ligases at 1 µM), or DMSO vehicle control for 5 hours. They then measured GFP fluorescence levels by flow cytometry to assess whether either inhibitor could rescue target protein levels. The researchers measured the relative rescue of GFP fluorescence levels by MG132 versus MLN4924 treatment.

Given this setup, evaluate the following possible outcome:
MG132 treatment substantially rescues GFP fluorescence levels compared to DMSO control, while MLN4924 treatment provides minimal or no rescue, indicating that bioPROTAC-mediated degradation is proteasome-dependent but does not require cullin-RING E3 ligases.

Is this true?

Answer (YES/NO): NO